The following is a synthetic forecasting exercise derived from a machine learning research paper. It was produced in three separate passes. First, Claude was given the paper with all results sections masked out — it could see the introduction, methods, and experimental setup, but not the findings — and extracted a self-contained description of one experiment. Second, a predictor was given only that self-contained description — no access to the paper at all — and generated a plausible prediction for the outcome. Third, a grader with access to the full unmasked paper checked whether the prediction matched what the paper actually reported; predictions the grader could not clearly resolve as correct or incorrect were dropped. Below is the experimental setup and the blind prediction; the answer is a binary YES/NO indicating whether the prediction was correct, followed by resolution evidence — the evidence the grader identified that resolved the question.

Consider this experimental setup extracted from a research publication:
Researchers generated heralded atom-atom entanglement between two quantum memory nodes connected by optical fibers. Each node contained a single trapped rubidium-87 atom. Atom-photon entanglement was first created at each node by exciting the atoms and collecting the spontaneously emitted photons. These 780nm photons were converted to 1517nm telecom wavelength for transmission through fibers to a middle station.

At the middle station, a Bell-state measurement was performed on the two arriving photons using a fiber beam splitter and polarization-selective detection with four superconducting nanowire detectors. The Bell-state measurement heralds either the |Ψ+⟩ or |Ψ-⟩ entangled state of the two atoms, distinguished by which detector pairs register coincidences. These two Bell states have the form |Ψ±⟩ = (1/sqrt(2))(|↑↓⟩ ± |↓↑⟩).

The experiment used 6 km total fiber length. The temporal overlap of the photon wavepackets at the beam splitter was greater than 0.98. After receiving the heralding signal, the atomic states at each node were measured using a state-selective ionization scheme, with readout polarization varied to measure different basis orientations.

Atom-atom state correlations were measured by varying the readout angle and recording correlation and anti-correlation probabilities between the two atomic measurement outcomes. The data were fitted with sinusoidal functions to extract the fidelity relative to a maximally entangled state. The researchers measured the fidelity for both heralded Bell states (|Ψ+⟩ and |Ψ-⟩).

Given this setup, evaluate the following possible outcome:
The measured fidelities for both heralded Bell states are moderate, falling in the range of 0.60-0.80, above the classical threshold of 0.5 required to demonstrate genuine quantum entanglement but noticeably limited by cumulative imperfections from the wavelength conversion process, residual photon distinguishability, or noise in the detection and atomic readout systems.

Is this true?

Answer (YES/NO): NO